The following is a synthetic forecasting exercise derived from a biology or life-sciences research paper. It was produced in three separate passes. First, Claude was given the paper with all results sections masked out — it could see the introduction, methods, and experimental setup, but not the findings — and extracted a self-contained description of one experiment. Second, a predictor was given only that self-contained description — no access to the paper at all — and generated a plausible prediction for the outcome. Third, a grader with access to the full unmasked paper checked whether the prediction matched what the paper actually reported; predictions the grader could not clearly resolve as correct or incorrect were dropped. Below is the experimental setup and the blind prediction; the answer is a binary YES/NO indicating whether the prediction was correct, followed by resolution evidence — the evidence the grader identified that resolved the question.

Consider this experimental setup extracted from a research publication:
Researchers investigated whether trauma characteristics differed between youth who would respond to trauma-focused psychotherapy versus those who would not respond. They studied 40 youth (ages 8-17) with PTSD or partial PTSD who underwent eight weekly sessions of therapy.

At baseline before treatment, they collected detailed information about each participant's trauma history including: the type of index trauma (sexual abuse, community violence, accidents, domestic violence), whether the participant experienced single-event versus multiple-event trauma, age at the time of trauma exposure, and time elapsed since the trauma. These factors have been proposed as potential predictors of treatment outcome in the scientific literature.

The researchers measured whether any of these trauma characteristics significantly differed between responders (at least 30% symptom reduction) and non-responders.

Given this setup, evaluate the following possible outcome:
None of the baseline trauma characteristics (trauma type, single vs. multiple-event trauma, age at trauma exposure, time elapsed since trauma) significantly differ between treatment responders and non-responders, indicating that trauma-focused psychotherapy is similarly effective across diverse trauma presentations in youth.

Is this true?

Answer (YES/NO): YES